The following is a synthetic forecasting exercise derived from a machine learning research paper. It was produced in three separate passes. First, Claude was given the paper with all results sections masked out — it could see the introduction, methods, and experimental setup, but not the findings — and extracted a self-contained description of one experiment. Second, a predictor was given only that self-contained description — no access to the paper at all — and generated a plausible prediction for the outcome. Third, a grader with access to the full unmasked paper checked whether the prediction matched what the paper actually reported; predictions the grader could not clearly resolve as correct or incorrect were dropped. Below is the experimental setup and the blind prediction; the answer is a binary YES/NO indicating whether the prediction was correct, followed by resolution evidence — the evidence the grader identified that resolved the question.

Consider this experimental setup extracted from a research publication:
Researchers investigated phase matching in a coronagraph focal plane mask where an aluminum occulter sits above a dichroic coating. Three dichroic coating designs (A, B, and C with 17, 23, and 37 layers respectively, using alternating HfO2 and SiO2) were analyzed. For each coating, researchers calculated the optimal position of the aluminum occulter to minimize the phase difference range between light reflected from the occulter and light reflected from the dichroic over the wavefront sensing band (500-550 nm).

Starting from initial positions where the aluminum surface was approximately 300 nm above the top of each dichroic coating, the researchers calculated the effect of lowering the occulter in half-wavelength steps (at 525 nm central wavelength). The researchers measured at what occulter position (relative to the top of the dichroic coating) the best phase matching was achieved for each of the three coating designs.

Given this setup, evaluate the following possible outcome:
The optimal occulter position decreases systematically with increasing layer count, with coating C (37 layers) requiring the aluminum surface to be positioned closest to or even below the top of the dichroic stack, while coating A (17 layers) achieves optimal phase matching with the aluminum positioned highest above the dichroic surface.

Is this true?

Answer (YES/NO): NO